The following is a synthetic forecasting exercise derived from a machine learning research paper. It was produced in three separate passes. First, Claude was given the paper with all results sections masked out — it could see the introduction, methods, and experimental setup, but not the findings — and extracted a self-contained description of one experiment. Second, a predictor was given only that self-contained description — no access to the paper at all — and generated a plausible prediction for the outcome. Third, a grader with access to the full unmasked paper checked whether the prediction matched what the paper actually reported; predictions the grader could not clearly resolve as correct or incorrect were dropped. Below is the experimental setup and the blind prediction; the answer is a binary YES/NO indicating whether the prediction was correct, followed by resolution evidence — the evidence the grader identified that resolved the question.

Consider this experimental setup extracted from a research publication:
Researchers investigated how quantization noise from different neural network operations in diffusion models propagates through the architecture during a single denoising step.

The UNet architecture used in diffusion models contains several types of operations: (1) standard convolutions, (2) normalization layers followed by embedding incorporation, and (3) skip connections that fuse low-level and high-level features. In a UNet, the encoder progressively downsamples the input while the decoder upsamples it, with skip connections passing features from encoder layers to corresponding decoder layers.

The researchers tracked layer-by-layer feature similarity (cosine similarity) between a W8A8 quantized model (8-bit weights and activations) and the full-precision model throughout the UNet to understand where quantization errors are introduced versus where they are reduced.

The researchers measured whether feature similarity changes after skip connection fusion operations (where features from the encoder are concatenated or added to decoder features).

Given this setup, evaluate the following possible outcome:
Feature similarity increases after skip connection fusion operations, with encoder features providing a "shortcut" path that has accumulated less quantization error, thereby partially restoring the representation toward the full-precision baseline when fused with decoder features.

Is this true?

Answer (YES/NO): YES